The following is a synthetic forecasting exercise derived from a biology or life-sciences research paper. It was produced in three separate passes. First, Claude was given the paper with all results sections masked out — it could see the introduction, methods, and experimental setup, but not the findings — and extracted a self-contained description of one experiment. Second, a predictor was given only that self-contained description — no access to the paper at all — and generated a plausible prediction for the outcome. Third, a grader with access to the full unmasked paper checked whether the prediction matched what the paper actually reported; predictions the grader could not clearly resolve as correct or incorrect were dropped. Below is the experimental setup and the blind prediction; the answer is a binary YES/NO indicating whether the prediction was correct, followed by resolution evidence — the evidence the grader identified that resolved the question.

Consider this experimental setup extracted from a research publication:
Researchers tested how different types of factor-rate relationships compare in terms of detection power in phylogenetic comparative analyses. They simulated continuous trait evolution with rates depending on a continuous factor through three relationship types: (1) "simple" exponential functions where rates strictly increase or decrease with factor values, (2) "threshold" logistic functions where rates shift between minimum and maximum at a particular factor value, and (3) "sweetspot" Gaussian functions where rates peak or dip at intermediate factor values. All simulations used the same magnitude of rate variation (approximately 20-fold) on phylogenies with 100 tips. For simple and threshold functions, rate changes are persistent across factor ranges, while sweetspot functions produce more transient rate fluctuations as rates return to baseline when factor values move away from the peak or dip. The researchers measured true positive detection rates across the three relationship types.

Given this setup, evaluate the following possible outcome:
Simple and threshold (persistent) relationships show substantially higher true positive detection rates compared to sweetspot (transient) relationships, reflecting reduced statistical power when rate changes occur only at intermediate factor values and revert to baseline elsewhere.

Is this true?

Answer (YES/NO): YES